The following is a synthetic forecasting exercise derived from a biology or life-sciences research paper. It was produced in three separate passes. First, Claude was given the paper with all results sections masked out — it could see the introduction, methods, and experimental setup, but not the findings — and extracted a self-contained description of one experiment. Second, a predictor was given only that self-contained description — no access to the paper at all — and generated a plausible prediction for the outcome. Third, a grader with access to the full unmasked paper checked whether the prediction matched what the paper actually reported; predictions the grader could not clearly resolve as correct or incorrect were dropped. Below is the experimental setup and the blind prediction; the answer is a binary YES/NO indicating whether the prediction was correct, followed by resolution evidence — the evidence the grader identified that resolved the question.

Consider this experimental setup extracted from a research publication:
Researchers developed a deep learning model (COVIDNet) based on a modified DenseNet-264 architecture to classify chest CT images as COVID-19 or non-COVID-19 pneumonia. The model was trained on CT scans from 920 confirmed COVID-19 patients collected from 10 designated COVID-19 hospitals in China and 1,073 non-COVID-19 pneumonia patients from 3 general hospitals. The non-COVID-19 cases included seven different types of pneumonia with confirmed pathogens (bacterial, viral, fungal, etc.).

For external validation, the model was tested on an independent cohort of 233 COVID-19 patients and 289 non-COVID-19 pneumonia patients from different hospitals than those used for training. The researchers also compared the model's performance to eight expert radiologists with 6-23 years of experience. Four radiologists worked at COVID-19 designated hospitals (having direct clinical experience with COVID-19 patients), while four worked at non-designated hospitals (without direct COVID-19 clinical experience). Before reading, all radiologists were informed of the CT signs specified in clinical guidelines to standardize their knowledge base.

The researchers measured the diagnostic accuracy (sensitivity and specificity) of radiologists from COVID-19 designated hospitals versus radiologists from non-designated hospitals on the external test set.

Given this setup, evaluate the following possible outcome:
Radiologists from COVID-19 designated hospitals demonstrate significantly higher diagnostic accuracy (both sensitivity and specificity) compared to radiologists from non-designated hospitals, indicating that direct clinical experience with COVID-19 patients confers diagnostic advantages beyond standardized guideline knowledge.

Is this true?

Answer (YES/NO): NO